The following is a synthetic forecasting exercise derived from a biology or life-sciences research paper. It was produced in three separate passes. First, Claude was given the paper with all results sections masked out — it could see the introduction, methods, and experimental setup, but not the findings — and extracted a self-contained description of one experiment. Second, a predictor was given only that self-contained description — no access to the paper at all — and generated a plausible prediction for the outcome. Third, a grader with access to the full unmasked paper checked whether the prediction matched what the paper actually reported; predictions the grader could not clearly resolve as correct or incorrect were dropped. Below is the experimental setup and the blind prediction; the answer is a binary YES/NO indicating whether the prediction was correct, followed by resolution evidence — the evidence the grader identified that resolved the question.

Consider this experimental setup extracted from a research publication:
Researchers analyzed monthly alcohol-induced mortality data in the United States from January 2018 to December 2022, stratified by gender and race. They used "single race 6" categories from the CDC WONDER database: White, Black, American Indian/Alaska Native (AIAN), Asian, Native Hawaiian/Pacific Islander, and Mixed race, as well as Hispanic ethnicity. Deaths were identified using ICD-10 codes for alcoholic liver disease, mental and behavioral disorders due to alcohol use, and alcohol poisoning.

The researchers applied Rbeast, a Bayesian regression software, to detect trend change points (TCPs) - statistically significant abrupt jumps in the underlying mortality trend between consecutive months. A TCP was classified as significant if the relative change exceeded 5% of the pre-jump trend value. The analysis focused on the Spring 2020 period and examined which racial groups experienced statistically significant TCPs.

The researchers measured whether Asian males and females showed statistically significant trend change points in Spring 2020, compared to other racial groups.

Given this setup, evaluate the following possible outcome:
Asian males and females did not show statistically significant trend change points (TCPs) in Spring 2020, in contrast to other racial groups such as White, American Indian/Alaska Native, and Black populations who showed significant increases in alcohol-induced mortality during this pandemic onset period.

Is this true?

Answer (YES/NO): YES